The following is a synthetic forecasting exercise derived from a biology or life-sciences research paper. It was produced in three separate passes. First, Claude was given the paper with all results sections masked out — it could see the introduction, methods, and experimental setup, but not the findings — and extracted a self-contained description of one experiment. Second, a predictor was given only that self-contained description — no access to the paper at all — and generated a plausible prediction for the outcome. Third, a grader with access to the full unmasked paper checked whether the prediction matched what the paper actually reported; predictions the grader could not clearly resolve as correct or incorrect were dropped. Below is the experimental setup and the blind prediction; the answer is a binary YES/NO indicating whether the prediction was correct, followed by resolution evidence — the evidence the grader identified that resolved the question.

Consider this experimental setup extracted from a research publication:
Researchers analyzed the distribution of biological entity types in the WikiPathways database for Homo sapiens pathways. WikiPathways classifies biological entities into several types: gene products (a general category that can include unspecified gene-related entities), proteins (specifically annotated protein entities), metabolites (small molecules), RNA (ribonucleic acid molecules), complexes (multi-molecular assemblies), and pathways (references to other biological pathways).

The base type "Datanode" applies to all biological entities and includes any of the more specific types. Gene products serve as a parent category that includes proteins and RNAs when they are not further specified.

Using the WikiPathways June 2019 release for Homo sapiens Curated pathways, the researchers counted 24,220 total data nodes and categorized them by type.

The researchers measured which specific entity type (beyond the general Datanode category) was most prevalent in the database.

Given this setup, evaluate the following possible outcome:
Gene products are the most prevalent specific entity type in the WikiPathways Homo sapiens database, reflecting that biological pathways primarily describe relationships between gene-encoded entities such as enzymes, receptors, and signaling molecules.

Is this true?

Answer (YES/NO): YES